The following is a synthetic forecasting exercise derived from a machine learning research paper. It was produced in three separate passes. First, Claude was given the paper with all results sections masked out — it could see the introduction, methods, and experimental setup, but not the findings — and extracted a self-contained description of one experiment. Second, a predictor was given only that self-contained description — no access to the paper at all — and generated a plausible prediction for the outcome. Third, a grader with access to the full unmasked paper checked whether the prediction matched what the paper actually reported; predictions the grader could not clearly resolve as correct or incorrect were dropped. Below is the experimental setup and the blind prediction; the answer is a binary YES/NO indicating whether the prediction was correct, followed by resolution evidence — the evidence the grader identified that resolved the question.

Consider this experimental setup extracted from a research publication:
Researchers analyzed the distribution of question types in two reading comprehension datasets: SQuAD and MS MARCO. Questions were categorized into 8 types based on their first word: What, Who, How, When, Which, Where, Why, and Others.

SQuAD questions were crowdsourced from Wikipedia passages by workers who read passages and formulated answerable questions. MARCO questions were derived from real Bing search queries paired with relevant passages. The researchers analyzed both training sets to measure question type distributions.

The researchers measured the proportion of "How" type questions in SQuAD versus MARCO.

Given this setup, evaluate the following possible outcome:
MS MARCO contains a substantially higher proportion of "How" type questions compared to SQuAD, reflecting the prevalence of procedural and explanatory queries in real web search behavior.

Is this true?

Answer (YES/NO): YES